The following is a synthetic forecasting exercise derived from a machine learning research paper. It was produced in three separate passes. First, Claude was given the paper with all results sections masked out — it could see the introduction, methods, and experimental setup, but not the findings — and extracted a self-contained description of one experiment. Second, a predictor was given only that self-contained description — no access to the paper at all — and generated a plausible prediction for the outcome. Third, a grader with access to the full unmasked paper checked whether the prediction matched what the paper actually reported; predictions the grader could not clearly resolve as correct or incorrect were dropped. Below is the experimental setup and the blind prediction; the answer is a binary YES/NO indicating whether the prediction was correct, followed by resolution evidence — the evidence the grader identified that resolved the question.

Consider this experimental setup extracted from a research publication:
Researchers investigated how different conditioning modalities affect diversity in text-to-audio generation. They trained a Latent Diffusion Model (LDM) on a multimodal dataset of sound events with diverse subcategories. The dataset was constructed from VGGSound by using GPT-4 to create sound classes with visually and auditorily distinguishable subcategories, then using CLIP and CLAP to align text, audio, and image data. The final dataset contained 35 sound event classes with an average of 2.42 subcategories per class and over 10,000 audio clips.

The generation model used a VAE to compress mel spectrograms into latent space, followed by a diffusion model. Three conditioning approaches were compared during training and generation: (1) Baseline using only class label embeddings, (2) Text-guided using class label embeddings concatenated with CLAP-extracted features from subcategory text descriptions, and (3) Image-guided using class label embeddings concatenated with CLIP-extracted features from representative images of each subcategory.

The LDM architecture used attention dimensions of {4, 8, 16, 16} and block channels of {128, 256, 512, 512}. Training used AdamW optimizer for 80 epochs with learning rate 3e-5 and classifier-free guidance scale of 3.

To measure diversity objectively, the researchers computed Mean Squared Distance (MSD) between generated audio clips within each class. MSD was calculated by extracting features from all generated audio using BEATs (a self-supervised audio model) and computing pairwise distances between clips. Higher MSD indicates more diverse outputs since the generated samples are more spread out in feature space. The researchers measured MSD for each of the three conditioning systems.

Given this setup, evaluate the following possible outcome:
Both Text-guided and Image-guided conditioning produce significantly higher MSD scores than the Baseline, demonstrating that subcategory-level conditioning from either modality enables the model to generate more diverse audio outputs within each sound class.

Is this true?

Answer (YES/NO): NO